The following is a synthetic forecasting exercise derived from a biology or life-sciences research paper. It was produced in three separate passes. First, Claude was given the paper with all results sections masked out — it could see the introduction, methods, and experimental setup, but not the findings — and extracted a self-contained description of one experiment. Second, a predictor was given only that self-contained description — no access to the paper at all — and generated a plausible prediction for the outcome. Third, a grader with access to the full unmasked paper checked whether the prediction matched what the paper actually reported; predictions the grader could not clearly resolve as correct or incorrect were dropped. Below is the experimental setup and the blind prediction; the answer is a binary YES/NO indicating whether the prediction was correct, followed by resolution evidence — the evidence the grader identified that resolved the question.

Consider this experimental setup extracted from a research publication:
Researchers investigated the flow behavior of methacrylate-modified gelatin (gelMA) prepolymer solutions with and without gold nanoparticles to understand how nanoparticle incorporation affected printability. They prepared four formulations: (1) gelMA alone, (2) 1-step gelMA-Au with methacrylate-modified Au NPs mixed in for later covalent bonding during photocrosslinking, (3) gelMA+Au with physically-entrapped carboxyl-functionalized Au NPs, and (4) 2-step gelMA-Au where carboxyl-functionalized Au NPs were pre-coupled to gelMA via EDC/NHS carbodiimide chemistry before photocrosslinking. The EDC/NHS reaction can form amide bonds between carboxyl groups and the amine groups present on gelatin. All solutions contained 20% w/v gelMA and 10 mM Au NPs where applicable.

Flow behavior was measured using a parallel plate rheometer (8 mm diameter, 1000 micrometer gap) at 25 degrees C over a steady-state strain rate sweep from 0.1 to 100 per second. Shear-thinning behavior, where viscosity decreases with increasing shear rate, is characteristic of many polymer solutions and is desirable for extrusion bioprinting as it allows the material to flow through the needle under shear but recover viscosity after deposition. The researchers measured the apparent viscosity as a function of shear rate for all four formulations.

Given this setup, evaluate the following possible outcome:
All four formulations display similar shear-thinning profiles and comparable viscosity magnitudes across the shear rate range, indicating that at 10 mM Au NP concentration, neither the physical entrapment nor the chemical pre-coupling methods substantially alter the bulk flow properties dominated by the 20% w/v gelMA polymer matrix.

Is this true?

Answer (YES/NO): NO